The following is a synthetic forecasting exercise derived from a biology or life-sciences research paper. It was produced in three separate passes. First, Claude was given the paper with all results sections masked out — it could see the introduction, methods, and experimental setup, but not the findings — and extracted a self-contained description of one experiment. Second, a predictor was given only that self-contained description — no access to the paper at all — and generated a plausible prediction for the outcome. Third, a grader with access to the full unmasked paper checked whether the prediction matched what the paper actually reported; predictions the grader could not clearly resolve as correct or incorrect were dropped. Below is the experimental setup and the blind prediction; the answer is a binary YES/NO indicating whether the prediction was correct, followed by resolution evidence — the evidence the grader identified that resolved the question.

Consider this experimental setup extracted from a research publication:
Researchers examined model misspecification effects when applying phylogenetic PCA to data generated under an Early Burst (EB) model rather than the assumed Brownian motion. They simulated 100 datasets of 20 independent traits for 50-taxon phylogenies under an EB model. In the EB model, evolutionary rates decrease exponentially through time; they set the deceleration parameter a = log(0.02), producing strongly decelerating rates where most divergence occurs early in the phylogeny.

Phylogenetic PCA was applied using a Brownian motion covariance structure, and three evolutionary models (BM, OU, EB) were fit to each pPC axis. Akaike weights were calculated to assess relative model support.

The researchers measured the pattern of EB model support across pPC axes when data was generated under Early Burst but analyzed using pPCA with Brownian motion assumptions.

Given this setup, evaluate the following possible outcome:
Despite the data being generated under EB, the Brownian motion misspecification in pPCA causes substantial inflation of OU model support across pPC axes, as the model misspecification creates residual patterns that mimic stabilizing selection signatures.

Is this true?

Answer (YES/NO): NO